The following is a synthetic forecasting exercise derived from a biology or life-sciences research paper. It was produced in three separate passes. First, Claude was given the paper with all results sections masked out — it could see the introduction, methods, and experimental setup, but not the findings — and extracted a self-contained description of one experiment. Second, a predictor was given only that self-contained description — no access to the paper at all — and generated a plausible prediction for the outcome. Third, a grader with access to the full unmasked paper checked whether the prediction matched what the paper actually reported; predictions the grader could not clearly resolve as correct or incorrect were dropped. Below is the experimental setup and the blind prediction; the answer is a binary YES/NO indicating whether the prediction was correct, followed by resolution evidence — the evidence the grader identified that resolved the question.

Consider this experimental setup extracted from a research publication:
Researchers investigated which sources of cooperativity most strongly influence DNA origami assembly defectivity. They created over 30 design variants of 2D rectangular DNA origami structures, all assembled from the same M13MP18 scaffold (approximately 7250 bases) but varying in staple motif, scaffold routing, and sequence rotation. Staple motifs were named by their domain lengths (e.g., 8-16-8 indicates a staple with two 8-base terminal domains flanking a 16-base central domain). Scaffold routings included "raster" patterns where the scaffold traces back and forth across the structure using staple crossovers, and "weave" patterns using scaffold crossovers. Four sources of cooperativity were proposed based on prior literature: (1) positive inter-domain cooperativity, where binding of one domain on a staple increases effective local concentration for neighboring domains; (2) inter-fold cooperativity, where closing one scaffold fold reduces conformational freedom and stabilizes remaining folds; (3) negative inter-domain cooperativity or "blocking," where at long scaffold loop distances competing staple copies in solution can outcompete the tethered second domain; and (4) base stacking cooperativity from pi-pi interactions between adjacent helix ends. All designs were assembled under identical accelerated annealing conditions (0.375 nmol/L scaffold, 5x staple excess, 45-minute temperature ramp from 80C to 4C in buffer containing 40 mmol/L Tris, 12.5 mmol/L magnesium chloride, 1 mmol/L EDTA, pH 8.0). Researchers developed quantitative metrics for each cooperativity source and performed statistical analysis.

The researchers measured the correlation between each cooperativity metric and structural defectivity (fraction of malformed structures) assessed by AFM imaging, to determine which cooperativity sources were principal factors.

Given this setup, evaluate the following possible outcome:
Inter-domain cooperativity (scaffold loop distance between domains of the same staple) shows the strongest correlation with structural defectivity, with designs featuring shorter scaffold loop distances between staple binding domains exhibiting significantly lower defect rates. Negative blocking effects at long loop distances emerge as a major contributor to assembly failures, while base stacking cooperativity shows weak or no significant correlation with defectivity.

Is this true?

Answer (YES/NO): NO